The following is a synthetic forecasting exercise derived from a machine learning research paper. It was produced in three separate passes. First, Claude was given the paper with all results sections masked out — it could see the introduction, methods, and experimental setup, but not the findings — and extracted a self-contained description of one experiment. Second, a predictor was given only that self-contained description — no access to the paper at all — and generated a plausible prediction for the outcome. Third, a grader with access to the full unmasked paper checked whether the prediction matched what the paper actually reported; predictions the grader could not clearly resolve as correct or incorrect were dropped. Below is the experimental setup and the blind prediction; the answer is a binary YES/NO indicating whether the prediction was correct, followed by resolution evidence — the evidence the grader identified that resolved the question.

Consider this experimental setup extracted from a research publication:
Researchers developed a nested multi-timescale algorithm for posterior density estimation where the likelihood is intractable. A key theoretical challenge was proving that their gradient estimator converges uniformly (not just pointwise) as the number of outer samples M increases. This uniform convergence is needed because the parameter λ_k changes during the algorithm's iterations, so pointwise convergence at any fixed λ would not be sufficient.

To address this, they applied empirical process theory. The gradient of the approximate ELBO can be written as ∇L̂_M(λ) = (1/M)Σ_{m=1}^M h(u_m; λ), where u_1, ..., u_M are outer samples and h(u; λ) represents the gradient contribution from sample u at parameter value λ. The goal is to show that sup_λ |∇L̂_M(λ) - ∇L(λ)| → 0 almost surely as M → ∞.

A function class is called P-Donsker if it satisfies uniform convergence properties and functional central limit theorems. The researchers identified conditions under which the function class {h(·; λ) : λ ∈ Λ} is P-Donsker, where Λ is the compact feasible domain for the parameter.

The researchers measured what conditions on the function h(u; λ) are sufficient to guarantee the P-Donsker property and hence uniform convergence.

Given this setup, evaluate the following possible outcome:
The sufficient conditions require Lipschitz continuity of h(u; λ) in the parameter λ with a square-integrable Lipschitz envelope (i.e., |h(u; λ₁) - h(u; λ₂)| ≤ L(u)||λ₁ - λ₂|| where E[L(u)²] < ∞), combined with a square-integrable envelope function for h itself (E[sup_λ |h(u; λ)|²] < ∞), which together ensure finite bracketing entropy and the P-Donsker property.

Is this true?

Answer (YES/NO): NO